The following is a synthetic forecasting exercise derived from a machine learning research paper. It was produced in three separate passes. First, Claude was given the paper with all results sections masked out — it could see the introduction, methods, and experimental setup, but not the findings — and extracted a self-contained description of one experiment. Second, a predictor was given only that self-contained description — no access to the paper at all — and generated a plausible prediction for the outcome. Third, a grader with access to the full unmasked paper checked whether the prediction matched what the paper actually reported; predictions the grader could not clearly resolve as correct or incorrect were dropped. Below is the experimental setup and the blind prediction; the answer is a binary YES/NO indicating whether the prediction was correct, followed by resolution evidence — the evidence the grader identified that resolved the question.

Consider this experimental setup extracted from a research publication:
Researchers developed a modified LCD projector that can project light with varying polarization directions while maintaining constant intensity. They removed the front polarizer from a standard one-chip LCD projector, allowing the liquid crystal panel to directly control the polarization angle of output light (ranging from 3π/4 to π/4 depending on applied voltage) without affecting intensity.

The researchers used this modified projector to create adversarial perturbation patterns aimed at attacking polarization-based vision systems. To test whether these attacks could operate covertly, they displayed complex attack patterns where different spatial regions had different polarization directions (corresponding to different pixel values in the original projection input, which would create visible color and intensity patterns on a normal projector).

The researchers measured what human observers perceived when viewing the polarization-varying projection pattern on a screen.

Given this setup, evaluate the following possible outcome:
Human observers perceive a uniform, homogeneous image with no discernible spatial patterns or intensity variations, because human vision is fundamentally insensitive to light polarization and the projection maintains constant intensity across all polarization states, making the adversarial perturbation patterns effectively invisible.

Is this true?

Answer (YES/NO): YES